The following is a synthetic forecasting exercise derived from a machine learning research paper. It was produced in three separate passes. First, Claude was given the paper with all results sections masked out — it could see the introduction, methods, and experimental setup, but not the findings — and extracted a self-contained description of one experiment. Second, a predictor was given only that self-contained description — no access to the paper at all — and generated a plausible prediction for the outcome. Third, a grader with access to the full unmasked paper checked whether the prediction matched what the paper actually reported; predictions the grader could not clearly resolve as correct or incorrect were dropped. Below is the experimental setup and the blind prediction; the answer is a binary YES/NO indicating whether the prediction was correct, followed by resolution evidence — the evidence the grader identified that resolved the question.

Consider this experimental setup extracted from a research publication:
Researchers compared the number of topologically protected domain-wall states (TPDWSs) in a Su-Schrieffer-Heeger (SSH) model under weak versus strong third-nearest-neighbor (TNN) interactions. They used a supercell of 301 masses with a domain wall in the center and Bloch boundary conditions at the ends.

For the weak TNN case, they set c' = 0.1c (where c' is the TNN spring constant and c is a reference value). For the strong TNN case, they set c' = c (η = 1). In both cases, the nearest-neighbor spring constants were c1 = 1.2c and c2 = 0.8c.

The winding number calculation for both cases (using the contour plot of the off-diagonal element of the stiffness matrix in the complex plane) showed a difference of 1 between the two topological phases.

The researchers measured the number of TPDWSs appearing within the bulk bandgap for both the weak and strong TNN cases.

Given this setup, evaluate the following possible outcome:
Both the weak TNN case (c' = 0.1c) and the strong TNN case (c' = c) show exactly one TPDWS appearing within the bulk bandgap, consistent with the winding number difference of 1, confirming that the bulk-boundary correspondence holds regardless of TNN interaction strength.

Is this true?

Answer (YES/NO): NO